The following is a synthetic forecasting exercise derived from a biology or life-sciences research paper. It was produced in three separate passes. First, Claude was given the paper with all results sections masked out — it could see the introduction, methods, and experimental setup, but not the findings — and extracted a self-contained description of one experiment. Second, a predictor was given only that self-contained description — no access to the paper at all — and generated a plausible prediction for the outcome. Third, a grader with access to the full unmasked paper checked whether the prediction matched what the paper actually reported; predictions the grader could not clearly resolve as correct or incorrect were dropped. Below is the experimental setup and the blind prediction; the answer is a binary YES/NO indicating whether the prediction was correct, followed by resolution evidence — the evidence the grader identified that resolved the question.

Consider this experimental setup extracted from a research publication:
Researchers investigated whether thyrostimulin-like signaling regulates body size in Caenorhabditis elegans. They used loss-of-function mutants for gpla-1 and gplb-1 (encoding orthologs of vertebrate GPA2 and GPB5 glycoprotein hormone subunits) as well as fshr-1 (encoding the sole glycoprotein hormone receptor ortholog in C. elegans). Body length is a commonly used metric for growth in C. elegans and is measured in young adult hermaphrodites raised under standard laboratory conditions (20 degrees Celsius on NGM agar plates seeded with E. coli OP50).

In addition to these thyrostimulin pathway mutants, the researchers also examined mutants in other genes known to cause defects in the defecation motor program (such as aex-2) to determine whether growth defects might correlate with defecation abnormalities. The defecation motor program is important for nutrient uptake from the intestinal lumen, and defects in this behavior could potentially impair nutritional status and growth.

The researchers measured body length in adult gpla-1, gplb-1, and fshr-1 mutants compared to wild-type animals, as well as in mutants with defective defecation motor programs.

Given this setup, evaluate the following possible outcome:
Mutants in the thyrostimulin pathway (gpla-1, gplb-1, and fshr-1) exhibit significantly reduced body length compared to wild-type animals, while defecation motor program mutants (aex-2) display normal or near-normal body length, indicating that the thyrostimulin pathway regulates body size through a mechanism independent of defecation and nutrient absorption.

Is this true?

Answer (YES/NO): NO